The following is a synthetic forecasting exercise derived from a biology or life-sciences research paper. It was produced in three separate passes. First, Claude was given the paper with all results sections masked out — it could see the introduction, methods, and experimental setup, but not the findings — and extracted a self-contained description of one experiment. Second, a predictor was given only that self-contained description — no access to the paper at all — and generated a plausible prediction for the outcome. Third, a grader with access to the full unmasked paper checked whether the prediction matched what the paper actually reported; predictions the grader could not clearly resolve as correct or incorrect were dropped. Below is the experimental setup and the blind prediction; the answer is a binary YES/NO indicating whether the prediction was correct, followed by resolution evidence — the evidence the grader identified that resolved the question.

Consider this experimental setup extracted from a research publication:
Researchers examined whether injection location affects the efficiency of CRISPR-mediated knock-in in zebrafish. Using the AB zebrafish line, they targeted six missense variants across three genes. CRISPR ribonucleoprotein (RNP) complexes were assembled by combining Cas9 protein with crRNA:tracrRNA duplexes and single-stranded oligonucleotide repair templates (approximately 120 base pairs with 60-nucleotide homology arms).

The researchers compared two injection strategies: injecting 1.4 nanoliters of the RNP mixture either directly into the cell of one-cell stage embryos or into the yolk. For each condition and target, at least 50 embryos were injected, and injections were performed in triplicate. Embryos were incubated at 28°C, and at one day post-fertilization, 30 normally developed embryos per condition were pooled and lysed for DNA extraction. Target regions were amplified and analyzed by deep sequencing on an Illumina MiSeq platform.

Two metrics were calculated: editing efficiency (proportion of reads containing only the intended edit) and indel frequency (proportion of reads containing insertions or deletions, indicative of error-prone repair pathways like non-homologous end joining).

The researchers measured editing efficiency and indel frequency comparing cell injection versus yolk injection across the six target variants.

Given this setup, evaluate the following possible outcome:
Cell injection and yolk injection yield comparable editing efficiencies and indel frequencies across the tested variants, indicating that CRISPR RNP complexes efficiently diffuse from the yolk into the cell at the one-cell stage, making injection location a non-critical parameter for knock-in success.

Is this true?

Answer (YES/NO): NO